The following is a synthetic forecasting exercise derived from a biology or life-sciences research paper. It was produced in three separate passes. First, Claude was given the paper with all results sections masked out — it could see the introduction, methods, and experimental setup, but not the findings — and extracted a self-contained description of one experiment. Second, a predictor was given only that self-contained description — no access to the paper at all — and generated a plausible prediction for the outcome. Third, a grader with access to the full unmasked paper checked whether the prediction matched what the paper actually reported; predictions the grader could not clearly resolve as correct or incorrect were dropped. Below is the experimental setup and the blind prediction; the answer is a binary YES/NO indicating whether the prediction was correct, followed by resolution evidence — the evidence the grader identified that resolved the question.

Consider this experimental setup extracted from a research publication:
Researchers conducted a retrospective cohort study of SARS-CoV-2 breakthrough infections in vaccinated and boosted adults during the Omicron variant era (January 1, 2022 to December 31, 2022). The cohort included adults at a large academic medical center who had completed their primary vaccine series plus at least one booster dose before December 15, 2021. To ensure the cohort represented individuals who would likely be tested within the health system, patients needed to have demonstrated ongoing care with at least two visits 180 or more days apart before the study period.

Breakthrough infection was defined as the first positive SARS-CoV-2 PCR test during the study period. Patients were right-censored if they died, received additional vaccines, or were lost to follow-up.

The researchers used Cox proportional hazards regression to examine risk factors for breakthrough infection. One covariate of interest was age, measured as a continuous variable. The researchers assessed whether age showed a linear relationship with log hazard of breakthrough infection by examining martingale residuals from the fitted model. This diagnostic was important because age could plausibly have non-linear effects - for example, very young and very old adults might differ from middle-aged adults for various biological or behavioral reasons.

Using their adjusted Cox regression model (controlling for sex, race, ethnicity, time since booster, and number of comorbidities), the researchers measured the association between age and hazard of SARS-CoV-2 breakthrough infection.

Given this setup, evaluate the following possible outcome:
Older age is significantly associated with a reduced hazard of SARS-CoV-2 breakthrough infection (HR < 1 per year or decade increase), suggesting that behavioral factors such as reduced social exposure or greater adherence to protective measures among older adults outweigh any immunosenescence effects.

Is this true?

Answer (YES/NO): YES